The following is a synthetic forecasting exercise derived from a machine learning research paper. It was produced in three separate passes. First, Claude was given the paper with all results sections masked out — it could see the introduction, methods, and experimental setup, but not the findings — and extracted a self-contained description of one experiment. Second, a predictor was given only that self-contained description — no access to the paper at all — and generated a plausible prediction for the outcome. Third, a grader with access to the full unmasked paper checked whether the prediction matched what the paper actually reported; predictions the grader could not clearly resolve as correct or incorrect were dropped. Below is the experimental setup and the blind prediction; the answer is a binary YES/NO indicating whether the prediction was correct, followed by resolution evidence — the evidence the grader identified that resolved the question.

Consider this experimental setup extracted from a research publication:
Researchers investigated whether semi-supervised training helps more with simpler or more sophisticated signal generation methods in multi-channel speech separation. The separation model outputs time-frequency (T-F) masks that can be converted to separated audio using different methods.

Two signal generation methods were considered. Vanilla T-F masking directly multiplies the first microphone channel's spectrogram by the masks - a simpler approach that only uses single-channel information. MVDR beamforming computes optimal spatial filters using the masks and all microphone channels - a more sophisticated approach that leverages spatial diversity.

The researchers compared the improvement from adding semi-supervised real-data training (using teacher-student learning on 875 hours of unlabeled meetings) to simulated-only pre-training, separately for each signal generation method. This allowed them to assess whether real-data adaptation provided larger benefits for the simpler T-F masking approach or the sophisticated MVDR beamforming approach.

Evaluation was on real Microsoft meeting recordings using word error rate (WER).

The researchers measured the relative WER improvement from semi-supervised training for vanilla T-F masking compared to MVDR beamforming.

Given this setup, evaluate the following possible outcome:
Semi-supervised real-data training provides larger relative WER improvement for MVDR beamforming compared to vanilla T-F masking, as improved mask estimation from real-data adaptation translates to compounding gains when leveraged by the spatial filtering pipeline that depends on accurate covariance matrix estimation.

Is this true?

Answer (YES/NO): NO